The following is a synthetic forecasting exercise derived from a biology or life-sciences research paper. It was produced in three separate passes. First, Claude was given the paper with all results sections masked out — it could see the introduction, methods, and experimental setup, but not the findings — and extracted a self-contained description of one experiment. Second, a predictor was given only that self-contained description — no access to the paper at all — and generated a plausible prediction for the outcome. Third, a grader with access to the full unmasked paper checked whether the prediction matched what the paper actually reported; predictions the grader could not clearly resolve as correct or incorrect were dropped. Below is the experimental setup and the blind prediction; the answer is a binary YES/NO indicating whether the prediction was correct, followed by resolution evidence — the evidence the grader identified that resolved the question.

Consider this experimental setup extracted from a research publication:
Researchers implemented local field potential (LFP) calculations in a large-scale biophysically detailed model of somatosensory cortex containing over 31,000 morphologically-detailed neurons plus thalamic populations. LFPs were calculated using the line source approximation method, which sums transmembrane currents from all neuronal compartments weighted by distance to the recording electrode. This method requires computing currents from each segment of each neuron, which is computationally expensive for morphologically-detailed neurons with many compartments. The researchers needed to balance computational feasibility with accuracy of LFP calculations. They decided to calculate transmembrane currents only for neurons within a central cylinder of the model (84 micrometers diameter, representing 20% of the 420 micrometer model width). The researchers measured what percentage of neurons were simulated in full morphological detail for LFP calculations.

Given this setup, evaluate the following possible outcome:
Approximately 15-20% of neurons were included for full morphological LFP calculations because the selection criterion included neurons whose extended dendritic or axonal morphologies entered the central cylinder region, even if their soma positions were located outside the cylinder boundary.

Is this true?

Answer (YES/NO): NO